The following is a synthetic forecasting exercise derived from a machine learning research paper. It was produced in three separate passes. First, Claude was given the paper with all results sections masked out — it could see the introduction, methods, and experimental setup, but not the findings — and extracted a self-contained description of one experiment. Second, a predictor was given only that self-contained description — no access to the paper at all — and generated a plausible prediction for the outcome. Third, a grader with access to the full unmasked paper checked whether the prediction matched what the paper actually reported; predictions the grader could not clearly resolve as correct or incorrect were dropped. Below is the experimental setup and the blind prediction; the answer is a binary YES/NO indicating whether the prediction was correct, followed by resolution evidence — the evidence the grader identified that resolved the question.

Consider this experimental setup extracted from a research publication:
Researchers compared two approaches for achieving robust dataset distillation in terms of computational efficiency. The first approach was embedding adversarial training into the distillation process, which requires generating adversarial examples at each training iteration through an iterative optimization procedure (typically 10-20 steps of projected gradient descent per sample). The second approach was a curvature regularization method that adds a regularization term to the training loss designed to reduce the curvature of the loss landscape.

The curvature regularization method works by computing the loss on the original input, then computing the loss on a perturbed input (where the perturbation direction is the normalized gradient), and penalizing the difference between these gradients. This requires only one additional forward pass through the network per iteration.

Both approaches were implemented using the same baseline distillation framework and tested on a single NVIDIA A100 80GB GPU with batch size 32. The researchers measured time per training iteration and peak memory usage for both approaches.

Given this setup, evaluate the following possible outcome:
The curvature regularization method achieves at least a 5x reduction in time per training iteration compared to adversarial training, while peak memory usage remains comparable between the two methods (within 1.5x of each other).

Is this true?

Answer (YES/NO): YES